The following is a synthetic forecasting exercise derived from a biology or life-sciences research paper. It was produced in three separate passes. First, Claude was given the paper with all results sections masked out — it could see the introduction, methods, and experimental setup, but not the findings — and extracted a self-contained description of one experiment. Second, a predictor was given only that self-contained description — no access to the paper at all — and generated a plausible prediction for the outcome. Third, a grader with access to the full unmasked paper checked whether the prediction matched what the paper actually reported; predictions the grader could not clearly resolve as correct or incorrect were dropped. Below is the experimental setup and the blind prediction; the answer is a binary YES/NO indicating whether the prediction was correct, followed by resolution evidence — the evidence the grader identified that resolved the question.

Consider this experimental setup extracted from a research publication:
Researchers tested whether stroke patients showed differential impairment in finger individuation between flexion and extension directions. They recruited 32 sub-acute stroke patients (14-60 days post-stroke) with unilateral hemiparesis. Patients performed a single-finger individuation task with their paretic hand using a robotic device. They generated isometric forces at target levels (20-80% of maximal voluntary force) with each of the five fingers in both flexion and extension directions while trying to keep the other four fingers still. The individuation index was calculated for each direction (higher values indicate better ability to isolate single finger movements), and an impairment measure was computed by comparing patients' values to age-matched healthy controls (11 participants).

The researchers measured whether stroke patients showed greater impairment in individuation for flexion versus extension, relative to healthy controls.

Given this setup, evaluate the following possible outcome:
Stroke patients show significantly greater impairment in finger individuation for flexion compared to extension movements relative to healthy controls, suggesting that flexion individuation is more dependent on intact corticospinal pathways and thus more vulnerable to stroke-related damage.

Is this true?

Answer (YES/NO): NO